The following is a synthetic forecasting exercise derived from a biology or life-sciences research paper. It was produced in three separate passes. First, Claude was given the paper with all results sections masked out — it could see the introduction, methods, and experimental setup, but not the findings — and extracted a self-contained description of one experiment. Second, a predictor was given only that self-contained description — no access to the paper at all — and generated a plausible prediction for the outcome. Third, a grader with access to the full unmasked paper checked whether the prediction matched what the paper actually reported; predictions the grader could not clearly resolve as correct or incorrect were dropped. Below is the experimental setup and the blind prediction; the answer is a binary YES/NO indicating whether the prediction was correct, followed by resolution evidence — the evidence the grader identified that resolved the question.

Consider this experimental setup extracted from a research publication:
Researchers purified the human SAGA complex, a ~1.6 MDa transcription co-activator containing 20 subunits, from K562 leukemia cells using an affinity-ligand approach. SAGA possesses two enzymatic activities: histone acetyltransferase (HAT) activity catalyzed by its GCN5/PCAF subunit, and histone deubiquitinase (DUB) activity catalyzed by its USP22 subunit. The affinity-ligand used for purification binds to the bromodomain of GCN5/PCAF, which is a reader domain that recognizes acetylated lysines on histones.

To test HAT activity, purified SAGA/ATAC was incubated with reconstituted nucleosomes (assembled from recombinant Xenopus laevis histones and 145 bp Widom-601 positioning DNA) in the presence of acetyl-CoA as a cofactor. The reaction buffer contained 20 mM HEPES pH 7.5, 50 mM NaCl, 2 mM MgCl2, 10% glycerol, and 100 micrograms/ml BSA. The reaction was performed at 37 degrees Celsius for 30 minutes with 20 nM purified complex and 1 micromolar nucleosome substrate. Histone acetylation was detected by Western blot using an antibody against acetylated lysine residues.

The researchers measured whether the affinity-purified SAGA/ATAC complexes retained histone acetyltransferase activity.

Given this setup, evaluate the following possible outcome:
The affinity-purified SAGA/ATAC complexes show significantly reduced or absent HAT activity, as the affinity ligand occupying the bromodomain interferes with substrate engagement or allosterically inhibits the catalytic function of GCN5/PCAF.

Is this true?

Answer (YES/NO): NO